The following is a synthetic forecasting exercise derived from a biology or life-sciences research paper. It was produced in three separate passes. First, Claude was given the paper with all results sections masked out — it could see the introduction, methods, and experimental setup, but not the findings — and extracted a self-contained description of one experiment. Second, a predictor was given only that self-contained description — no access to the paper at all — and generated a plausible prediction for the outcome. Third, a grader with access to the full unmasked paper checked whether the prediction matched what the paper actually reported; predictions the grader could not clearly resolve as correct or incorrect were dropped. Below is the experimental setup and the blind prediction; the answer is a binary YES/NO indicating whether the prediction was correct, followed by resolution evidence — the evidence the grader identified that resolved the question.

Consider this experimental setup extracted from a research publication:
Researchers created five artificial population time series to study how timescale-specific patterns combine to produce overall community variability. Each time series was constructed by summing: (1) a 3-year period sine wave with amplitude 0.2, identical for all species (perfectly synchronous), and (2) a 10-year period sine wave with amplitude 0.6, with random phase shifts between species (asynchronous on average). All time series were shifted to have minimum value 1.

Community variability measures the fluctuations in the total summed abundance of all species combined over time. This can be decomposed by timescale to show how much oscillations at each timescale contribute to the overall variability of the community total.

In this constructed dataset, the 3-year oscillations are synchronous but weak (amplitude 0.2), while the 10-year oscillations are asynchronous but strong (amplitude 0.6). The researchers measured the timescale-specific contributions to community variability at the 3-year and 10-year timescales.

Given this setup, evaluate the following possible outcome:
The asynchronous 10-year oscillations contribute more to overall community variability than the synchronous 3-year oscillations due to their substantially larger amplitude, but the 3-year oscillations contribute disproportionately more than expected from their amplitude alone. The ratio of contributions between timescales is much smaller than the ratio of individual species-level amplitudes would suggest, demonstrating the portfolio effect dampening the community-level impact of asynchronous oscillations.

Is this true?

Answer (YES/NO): NO